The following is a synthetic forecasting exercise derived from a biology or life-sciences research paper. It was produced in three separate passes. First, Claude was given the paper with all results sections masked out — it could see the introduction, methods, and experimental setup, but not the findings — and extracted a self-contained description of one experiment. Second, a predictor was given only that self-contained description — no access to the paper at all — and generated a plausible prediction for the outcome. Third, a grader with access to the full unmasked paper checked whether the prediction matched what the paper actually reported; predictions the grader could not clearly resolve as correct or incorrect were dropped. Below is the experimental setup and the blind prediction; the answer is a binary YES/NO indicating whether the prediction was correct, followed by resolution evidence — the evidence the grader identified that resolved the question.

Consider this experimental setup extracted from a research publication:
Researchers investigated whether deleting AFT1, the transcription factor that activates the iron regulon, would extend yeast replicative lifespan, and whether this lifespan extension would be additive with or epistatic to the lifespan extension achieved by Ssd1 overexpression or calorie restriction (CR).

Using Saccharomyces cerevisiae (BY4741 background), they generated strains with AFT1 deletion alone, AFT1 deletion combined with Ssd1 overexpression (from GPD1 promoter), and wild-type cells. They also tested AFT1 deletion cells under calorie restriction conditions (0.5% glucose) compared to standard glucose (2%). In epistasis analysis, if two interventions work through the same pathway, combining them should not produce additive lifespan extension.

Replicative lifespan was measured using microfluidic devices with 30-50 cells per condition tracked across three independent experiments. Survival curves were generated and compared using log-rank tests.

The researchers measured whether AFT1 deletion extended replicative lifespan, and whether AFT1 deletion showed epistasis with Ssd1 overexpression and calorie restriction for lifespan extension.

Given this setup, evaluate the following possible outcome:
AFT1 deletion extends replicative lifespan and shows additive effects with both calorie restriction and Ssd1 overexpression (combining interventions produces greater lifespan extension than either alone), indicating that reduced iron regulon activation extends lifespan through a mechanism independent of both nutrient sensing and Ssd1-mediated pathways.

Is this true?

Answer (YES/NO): NO